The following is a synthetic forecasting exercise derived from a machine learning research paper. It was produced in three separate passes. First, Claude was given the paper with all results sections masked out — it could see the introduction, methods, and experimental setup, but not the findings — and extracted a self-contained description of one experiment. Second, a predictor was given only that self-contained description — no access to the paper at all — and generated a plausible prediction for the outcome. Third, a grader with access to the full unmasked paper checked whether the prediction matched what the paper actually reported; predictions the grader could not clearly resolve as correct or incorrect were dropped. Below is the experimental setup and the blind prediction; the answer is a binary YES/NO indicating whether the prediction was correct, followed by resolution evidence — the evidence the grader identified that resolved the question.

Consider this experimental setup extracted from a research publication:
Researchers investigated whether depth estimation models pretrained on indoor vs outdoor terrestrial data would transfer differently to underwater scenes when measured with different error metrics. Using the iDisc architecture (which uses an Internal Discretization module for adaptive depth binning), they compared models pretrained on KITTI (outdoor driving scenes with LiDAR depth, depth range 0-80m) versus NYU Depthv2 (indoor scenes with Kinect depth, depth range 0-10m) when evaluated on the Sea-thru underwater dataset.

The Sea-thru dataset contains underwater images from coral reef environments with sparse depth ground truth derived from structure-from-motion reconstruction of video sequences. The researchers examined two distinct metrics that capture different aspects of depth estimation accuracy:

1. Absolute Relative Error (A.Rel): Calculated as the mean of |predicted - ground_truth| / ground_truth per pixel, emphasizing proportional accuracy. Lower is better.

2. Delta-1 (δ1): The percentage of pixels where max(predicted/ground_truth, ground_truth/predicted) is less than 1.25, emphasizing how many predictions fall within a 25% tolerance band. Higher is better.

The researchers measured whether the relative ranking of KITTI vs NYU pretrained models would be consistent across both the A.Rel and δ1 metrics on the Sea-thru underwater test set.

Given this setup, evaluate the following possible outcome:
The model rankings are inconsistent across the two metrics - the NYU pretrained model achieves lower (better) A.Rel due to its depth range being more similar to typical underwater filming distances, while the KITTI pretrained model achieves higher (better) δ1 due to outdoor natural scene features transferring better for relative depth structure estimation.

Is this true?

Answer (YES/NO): NO